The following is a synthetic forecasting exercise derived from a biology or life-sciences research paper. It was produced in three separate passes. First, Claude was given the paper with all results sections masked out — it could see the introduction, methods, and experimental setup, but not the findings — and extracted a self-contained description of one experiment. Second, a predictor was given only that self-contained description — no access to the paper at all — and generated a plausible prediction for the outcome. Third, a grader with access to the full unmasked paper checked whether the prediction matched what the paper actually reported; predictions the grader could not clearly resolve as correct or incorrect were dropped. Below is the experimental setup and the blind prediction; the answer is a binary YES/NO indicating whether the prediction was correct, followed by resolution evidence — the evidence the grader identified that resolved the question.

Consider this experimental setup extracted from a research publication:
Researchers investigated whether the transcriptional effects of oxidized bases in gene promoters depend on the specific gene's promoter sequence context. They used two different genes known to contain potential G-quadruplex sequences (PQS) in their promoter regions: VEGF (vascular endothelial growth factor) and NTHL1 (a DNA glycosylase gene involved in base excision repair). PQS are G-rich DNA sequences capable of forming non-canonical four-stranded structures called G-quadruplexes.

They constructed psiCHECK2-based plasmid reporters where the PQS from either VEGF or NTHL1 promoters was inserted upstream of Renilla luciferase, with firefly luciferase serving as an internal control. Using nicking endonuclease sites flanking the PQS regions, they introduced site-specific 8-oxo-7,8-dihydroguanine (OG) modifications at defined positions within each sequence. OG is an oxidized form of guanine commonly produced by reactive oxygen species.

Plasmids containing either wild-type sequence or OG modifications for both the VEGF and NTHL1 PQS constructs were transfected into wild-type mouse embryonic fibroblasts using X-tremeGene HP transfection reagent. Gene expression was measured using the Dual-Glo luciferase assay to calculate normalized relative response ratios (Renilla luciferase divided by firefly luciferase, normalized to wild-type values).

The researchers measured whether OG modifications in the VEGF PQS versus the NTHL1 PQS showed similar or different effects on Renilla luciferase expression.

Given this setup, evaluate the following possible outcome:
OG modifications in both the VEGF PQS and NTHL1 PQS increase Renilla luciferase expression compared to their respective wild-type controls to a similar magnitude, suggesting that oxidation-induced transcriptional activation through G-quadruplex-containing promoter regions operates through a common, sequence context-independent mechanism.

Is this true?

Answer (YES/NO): NO